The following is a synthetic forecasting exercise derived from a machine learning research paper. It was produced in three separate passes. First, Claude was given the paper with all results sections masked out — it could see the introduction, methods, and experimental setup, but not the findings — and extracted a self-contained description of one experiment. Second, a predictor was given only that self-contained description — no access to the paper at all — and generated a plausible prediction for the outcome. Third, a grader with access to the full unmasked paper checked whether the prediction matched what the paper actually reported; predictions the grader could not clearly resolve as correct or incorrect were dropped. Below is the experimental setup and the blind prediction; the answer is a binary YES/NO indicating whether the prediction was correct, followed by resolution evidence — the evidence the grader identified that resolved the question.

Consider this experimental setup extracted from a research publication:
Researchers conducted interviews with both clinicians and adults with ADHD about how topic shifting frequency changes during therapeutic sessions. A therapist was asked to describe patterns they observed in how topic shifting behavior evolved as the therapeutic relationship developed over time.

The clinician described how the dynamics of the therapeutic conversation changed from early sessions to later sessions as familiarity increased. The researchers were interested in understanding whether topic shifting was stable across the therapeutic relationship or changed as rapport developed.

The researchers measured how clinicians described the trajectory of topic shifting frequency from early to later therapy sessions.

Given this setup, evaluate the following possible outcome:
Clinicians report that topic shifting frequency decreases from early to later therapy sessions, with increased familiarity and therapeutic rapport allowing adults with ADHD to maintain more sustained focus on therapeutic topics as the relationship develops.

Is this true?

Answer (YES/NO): NO